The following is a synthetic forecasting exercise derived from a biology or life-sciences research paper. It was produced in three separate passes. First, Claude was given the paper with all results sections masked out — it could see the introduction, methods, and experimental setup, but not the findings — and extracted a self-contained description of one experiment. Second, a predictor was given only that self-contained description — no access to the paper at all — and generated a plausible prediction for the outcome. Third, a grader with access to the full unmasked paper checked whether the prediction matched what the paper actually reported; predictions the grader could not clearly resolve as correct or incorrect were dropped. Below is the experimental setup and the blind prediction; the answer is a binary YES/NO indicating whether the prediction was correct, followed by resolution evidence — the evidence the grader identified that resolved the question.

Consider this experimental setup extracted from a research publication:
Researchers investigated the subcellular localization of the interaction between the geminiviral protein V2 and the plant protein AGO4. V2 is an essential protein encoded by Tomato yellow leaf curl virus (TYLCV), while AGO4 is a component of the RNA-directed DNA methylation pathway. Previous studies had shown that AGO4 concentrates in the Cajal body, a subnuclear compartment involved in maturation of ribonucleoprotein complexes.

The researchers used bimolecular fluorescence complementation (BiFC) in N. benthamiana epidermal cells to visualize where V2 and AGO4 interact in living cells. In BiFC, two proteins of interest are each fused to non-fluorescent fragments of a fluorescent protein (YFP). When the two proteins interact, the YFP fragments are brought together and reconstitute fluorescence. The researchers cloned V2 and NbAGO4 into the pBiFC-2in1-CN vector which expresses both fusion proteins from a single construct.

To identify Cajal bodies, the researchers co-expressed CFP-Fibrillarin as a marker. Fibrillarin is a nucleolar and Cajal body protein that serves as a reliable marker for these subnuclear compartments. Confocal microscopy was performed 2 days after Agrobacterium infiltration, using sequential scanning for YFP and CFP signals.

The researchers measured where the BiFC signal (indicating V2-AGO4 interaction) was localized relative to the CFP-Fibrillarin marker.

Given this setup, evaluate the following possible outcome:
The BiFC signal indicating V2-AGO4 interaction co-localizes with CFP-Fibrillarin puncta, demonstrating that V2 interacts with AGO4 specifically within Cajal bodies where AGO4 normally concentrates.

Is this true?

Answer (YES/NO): YES